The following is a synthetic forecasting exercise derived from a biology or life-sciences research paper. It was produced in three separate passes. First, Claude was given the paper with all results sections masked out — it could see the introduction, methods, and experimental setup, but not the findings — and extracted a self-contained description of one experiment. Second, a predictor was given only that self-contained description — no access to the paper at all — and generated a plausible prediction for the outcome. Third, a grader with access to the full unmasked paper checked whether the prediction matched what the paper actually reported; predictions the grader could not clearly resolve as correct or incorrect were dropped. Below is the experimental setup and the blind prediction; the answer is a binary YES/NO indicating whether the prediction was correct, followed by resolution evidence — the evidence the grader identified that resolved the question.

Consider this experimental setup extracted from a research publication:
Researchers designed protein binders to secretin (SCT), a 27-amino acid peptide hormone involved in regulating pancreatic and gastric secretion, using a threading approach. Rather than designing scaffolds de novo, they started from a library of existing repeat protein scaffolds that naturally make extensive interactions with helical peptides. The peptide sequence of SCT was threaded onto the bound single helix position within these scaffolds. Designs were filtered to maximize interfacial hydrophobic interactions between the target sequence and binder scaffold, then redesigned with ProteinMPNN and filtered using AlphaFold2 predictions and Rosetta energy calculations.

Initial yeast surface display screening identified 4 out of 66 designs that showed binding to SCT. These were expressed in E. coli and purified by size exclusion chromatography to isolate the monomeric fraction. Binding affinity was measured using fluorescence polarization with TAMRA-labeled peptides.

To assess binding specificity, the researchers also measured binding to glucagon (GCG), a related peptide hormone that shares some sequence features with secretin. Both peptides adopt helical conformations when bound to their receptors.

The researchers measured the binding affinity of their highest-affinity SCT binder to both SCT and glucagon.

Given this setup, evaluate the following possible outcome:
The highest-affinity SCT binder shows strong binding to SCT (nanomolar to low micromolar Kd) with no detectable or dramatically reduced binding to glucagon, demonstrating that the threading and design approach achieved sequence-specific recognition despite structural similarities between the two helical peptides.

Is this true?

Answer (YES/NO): NO